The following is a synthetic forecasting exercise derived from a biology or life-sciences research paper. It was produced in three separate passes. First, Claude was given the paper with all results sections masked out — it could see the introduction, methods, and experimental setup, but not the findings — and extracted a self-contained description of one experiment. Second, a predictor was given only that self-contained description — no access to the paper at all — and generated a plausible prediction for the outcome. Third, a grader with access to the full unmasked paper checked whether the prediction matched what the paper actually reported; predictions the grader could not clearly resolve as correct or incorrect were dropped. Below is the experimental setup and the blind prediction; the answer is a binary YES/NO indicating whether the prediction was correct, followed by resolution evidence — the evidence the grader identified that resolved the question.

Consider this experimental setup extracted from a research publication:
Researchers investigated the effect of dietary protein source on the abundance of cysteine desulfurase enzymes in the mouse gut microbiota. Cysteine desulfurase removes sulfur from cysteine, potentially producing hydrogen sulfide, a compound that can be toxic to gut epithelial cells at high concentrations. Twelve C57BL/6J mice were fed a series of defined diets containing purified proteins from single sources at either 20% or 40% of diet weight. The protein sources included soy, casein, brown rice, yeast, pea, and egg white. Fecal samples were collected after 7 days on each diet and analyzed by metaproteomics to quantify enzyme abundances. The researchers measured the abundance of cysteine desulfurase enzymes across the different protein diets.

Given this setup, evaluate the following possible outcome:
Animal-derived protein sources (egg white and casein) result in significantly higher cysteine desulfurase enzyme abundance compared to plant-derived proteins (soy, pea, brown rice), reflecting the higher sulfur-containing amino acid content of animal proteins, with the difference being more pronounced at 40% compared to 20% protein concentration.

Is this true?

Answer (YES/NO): NO